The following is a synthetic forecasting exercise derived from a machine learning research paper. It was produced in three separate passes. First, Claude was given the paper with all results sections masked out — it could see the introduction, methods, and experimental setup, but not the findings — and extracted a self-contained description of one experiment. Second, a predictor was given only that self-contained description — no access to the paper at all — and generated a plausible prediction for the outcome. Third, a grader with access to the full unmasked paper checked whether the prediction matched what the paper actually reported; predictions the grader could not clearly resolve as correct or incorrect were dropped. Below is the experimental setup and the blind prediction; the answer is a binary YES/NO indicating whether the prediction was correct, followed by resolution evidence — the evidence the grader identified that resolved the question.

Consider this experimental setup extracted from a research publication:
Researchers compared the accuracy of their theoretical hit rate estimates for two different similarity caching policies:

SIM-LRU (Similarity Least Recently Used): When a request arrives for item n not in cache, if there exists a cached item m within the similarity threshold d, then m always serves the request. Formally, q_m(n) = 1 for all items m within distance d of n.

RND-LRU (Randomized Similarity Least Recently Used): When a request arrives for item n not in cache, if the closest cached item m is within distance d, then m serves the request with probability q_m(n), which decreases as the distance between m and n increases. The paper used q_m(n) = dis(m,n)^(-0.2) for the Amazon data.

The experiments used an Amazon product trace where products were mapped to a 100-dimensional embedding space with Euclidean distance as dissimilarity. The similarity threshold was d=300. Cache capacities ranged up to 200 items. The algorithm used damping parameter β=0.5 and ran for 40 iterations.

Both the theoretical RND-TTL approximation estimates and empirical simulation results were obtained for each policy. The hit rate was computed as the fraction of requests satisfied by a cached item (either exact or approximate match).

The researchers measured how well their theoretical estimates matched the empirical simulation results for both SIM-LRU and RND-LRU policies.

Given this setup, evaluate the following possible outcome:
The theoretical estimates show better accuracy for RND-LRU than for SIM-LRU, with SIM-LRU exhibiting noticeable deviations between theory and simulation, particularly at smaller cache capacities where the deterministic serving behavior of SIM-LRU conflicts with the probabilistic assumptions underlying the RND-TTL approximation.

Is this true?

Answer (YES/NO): NO